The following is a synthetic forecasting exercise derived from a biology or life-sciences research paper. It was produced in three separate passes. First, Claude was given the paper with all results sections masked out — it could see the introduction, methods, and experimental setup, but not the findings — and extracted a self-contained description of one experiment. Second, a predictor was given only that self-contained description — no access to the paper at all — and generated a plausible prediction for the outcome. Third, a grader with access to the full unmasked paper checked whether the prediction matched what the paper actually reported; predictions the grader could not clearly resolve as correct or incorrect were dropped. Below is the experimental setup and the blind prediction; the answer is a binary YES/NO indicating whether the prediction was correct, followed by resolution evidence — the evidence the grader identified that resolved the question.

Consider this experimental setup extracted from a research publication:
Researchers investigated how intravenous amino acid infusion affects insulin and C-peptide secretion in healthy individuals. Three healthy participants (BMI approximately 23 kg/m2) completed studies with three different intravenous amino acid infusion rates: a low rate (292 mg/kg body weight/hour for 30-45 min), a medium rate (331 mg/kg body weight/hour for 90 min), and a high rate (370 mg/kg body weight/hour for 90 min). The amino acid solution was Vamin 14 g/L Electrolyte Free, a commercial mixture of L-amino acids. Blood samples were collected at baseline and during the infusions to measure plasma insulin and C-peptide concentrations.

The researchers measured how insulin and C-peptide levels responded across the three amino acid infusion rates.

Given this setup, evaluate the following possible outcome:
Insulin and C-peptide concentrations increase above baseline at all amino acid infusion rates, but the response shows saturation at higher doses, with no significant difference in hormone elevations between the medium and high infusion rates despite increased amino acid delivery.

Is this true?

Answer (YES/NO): NO